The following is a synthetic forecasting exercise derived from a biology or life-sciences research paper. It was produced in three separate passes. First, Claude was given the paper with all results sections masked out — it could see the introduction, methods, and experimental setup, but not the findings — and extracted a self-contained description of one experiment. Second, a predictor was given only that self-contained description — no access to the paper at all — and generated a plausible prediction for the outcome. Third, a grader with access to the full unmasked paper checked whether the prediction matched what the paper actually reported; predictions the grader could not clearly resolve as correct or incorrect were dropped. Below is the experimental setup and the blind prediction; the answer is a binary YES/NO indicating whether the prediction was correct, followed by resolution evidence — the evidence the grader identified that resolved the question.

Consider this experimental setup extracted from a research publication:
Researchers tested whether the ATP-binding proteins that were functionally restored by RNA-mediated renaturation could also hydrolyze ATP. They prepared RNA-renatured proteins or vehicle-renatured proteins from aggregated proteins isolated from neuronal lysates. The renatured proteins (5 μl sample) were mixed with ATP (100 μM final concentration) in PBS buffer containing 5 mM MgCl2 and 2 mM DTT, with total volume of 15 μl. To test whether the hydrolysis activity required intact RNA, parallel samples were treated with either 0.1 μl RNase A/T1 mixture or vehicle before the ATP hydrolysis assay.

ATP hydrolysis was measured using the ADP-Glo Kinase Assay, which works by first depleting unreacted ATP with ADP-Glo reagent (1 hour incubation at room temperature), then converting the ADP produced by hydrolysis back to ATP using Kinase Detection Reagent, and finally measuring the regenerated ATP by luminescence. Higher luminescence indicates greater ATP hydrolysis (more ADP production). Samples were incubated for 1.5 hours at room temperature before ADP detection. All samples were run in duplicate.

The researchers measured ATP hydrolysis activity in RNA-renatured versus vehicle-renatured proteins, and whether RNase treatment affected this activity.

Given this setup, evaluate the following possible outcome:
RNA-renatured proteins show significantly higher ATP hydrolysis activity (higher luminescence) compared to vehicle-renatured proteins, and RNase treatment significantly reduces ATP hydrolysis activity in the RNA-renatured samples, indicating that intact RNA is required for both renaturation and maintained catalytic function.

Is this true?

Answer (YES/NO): YES